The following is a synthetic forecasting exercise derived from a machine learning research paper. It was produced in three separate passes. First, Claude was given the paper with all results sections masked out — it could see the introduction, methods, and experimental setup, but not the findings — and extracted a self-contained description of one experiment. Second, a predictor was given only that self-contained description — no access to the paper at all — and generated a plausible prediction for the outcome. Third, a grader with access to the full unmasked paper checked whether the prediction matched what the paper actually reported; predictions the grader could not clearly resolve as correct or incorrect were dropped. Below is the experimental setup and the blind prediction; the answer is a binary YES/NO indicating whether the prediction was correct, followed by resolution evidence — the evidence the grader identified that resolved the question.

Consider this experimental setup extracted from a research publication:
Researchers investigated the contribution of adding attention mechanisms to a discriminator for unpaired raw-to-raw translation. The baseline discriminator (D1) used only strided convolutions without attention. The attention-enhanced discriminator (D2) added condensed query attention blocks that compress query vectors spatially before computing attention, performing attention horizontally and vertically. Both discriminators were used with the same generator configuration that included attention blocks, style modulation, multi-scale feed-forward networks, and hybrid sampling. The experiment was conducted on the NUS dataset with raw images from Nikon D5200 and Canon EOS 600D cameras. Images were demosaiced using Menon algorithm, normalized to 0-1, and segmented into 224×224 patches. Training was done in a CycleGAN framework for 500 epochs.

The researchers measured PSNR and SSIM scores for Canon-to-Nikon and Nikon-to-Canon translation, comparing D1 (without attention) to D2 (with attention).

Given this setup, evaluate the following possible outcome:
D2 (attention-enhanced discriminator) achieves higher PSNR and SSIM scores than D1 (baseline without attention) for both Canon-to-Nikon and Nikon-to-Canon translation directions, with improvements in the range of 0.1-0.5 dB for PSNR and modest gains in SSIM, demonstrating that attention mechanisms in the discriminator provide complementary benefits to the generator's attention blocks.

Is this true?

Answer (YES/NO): NO